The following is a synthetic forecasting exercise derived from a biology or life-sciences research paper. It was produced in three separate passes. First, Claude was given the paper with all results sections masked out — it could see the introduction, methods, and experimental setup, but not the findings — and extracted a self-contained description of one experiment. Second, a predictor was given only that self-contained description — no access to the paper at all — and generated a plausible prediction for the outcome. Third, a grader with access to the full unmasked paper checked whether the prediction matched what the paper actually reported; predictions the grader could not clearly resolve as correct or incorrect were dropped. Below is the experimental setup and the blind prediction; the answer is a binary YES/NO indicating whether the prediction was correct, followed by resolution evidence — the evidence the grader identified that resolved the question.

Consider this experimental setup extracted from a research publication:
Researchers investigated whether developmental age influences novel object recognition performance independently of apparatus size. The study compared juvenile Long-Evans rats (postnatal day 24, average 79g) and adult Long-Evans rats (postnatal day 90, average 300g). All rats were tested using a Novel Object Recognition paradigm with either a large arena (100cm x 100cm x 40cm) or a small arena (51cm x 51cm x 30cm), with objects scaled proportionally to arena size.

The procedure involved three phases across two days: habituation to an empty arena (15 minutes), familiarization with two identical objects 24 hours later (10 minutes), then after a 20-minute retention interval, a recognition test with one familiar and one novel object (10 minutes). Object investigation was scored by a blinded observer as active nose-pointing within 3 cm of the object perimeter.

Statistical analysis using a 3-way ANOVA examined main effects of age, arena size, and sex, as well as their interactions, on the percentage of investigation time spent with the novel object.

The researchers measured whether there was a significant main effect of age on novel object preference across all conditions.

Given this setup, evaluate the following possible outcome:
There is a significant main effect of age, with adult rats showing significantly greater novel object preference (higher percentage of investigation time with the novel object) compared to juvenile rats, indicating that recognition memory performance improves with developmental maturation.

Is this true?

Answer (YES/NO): NO